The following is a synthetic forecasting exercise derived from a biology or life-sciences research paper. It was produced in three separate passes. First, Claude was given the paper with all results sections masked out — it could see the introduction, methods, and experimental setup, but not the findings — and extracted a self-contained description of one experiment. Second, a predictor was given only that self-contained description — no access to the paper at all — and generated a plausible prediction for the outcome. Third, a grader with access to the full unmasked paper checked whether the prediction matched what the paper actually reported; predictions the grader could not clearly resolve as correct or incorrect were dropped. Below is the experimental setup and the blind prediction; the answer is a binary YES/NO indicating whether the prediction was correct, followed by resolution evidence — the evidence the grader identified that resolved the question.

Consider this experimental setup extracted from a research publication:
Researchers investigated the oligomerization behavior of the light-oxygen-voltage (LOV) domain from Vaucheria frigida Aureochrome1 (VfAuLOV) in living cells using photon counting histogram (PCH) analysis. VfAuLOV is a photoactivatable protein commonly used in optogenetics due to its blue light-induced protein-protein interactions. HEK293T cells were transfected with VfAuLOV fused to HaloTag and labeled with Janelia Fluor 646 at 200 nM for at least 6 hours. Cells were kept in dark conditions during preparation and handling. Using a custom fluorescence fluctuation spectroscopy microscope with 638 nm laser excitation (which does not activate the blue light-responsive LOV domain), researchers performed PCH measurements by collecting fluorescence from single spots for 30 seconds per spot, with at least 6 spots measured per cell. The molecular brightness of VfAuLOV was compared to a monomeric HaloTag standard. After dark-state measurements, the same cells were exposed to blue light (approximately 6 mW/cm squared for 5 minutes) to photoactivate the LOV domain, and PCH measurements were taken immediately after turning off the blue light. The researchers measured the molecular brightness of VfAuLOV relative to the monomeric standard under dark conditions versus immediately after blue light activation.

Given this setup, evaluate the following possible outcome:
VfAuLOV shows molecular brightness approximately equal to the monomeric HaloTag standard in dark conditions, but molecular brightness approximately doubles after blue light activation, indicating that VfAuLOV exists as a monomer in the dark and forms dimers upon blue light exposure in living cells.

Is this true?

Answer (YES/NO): YES